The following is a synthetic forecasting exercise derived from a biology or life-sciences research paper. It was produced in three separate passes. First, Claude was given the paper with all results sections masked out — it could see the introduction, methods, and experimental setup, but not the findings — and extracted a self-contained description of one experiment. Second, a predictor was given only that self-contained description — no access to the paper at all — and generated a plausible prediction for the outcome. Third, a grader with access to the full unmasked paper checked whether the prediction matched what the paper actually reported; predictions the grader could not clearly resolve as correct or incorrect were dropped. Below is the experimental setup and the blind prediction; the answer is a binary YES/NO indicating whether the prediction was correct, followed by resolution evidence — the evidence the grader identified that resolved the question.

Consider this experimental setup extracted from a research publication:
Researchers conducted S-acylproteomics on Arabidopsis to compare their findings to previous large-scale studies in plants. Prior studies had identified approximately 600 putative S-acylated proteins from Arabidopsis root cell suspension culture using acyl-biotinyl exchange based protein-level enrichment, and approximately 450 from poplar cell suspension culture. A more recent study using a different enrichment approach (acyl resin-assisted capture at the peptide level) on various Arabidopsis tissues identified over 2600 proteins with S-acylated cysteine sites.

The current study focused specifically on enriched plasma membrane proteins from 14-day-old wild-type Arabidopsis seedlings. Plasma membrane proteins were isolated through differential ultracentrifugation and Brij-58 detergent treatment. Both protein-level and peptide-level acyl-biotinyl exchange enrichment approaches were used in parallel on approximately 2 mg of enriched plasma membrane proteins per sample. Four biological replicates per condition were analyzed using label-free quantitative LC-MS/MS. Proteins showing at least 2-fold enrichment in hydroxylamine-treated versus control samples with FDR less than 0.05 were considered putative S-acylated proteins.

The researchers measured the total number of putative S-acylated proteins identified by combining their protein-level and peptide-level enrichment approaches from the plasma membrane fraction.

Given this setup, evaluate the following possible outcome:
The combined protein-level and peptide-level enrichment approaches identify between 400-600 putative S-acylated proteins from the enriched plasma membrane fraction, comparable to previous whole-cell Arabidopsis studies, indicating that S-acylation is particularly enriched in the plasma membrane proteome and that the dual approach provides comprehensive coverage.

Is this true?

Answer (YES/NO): NO